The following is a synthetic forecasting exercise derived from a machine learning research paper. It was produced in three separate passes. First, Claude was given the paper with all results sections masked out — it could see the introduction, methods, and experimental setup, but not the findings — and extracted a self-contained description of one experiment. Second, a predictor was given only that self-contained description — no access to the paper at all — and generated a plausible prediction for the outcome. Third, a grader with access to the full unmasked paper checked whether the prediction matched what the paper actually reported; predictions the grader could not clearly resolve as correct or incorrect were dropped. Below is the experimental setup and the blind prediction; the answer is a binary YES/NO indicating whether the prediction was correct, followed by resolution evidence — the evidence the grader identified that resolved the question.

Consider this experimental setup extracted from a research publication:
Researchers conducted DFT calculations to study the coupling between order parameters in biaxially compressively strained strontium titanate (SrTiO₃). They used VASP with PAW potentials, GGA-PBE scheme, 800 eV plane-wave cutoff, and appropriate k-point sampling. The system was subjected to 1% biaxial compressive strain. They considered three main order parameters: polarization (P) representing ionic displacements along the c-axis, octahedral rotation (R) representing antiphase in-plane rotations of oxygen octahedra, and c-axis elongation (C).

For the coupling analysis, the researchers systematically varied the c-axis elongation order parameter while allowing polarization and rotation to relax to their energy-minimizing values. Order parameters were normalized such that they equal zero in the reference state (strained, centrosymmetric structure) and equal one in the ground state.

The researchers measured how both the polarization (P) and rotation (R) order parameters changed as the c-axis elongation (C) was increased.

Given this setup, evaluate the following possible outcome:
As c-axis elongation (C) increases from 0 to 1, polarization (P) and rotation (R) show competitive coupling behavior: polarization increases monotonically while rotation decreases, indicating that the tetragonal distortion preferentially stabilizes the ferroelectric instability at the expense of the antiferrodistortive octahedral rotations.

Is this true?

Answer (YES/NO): NO